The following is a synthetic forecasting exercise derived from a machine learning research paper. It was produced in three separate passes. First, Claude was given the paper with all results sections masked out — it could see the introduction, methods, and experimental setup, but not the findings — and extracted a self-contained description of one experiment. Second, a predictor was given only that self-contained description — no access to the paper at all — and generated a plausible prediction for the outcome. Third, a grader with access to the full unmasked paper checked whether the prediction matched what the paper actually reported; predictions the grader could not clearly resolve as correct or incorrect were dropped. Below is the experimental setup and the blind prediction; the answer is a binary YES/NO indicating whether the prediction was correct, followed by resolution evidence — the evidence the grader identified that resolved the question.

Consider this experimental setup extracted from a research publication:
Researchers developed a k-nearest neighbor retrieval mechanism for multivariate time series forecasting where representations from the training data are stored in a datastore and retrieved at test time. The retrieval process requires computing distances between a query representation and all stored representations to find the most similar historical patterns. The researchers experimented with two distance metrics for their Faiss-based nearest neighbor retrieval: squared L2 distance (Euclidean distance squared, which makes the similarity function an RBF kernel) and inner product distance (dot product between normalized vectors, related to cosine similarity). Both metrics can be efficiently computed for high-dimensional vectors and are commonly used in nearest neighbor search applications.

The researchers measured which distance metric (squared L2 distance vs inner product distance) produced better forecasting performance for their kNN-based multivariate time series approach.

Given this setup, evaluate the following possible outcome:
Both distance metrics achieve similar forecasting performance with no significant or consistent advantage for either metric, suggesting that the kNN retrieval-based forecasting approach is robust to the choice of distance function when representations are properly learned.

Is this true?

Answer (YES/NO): NO